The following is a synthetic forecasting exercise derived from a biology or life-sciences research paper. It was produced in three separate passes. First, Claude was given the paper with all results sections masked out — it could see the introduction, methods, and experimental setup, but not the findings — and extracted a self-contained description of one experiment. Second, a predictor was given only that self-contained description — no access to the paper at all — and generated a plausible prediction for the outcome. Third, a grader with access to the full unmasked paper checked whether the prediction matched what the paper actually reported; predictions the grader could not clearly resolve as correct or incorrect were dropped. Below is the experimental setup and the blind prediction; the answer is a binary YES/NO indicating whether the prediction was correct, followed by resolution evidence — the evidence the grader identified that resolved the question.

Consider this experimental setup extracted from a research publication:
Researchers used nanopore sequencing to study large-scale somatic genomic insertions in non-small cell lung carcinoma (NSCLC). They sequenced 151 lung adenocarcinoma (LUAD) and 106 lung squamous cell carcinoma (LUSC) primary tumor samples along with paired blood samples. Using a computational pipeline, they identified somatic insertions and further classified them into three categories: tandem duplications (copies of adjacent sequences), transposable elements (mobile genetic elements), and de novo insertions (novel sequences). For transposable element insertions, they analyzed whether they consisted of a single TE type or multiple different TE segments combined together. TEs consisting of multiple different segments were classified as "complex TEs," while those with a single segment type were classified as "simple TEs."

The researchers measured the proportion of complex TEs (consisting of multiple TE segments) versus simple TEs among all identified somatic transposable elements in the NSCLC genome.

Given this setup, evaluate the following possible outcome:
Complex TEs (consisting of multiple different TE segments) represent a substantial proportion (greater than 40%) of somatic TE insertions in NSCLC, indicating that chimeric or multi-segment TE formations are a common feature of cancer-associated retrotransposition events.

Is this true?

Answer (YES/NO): YES